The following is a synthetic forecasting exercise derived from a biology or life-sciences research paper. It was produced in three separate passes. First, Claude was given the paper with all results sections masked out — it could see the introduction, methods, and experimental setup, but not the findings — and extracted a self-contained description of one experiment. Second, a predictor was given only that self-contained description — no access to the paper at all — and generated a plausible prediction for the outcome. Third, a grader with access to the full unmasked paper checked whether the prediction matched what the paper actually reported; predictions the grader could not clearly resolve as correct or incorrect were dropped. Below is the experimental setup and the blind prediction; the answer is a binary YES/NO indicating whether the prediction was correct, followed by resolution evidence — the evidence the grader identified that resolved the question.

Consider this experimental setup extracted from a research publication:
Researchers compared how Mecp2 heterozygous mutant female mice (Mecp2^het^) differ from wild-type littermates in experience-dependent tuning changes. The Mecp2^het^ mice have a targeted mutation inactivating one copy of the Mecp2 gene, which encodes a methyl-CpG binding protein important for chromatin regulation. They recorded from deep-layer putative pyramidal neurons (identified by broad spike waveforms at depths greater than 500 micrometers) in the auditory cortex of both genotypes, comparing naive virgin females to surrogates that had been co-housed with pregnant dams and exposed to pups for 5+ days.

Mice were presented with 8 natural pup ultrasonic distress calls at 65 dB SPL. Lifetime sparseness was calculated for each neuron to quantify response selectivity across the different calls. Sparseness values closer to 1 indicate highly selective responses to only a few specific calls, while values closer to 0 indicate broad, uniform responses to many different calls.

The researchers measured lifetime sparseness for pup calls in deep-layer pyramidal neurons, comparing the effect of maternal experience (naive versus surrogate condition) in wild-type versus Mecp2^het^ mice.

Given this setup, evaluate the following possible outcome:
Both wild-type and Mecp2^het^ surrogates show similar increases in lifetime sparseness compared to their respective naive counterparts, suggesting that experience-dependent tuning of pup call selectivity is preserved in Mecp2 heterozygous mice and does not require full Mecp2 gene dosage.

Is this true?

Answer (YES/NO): NO